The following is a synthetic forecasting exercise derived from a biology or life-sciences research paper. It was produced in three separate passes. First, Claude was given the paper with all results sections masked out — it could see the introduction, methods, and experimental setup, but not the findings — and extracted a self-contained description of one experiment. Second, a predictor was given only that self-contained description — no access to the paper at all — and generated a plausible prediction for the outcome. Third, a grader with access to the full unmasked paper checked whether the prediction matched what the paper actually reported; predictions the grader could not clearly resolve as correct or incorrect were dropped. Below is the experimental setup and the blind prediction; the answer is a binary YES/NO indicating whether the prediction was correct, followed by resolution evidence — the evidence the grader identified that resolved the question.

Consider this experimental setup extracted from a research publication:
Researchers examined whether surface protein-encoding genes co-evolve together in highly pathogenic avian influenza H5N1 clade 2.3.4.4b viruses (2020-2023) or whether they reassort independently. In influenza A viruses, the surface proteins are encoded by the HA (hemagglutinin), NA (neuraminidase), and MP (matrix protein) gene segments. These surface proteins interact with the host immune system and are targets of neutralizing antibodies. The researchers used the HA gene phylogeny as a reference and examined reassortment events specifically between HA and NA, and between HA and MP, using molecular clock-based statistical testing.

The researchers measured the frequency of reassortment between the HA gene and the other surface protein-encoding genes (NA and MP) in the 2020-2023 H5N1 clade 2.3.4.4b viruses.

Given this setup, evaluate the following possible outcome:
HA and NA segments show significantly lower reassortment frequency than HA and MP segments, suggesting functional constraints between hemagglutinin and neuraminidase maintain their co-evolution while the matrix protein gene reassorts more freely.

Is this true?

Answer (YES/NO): NO